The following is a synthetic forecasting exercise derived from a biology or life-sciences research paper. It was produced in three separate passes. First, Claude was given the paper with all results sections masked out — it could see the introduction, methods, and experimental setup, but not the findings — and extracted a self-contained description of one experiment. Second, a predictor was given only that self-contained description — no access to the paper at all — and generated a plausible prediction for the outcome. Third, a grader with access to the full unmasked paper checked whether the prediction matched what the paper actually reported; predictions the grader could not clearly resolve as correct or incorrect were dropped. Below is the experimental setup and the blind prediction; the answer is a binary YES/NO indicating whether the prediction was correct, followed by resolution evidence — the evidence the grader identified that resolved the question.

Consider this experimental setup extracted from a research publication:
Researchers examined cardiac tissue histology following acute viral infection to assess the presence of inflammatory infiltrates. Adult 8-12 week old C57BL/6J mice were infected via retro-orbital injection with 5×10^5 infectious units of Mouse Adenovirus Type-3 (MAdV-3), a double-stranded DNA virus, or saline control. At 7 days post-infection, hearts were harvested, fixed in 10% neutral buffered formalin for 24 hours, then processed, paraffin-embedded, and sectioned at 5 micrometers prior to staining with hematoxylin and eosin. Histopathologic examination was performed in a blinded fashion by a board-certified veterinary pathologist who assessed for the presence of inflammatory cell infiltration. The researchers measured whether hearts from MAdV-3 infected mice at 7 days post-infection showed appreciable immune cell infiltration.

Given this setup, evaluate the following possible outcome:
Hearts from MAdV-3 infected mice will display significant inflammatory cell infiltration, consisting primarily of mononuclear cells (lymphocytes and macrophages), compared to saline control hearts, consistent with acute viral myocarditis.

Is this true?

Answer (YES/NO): NO